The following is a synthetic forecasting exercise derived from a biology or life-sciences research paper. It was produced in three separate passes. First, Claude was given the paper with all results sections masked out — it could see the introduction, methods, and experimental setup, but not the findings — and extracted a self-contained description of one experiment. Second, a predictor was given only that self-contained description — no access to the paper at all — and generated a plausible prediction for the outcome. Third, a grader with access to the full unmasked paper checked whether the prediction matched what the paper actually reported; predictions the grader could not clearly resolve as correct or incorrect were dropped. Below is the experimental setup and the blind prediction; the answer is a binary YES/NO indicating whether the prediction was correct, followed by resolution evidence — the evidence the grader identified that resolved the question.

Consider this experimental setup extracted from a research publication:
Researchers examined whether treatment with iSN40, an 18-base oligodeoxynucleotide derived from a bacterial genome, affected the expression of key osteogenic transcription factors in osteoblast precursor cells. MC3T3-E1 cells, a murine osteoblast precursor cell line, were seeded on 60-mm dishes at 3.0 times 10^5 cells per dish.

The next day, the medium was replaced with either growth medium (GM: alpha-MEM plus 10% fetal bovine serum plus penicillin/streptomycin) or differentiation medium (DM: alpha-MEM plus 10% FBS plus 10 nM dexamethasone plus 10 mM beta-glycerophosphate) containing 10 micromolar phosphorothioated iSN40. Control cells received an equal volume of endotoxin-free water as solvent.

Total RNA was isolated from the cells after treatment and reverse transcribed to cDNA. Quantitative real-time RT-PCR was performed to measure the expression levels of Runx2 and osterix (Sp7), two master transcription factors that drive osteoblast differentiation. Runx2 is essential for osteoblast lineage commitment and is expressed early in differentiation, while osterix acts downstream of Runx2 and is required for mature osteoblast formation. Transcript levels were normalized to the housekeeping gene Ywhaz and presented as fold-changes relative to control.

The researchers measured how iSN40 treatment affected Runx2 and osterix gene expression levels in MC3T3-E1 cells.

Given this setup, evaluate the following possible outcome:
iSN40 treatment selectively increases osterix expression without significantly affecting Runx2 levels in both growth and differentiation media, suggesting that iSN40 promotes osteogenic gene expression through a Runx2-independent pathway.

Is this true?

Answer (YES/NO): YES